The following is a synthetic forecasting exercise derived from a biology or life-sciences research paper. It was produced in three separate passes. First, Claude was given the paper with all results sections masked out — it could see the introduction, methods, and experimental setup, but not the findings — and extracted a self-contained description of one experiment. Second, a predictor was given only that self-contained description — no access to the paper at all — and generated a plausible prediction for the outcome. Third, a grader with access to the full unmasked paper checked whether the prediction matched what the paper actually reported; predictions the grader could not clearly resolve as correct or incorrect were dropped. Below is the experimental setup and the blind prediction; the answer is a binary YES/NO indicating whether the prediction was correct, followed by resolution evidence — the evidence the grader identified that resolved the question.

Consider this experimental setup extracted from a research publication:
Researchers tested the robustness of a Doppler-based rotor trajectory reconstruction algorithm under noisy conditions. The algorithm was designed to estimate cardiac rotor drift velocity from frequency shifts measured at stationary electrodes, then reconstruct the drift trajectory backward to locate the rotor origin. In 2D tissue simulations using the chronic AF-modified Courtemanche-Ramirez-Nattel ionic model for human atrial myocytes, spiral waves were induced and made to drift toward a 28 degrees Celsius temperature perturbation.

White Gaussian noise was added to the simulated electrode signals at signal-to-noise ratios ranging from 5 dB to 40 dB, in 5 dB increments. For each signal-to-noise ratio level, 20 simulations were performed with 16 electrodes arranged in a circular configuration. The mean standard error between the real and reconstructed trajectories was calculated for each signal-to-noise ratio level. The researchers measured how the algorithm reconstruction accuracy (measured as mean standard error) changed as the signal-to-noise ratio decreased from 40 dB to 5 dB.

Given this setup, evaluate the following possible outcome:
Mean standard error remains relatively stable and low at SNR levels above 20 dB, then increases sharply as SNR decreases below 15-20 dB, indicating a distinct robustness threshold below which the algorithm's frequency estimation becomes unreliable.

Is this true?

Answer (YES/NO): YES